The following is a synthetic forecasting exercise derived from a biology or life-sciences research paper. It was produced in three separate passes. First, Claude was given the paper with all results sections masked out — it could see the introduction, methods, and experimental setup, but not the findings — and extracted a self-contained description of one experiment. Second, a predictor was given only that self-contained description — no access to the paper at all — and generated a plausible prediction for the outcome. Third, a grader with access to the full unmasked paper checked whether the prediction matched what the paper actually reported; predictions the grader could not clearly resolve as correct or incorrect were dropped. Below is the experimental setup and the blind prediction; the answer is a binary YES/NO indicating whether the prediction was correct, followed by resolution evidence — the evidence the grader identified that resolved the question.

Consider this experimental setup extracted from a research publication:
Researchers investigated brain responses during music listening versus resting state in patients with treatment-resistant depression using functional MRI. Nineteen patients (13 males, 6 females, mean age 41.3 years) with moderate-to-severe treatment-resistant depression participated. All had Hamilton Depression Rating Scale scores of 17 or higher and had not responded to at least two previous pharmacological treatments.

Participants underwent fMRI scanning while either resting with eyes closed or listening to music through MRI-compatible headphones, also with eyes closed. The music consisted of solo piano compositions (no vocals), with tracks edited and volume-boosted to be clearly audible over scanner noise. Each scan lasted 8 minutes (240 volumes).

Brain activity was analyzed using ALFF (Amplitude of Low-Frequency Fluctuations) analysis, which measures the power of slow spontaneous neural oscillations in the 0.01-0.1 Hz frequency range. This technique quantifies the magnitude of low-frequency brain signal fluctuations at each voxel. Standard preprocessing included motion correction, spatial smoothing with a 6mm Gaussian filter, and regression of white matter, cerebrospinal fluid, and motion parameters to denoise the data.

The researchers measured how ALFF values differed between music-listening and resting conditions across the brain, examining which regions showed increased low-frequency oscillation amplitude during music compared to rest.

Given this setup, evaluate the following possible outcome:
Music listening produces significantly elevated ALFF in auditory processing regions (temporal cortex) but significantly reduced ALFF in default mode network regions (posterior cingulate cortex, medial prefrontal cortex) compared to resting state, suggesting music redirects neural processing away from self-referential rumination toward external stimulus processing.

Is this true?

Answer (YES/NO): NO